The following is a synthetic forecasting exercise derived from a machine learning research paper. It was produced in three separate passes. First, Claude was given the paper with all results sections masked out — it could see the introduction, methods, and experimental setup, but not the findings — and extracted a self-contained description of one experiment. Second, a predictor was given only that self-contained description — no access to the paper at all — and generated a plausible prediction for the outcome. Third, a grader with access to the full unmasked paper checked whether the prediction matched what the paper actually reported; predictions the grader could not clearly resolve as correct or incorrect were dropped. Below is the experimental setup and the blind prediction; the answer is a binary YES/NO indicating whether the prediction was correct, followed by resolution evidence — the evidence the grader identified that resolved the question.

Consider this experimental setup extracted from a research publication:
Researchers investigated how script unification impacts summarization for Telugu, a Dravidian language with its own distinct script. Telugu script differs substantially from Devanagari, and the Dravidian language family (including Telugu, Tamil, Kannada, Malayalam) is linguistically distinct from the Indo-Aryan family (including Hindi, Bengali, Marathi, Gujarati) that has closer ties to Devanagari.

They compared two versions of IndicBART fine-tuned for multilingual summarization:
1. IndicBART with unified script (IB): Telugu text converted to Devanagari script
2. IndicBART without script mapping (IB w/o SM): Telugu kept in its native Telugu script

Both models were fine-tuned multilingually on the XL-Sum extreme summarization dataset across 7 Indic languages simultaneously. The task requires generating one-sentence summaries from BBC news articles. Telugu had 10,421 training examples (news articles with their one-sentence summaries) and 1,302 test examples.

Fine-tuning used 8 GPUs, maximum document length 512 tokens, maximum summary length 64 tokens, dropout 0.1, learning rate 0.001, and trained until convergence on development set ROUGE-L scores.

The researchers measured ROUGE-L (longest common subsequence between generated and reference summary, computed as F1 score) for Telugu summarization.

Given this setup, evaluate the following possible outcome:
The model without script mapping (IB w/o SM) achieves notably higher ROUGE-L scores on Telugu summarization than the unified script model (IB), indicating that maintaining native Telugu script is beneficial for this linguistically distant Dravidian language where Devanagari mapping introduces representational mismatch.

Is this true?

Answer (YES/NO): NO